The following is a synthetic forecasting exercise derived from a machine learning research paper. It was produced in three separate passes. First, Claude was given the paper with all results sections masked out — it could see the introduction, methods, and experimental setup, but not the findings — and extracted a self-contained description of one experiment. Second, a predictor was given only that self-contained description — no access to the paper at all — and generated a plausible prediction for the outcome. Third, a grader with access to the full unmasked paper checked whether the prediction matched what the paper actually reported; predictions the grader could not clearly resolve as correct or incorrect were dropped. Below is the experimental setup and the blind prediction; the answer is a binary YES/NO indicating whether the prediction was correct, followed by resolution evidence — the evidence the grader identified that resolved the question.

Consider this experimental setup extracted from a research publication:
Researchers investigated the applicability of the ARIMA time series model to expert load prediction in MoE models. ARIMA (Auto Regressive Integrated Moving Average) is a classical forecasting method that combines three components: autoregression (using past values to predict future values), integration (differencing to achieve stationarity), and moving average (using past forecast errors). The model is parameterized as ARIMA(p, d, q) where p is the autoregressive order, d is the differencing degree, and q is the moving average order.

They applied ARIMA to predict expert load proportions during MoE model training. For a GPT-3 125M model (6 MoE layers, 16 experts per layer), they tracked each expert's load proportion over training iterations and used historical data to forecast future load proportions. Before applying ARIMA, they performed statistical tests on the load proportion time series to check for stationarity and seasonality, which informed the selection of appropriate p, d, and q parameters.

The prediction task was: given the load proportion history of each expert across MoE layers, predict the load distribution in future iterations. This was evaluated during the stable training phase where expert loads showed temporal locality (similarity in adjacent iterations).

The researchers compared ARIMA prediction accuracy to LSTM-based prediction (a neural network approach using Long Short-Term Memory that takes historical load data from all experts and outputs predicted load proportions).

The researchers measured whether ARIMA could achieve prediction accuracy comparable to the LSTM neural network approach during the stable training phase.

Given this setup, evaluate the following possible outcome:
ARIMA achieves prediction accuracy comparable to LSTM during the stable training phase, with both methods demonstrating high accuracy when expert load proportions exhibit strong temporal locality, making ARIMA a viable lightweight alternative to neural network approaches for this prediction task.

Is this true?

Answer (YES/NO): NO